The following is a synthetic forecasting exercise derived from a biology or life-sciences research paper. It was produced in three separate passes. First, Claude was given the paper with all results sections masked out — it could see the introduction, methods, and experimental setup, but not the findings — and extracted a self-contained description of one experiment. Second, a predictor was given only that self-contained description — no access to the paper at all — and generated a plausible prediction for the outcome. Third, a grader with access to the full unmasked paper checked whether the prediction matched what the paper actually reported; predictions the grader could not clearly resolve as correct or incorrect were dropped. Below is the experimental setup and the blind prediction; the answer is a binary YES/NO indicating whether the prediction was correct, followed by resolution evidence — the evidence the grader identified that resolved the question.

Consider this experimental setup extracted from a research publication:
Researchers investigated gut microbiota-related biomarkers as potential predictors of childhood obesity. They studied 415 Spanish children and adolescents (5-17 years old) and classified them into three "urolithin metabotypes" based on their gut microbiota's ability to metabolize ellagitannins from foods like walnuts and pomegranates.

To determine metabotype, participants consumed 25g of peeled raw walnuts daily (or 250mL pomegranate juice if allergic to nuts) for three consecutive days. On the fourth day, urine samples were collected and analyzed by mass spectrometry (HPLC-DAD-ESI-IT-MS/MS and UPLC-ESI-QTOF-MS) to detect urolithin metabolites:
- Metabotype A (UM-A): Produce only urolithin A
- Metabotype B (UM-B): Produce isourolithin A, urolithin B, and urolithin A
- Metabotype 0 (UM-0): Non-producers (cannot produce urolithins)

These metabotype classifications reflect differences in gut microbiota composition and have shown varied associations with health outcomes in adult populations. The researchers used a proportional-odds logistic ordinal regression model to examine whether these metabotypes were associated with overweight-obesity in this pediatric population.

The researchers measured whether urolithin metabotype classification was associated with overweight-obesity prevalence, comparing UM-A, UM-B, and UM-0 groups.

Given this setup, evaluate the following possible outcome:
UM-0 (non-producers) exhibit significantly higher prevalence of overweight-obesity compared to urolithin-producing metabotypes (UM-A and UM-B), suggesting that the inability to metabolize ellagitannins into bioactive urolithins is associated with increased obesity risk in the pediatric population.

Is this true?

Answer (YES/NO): NO